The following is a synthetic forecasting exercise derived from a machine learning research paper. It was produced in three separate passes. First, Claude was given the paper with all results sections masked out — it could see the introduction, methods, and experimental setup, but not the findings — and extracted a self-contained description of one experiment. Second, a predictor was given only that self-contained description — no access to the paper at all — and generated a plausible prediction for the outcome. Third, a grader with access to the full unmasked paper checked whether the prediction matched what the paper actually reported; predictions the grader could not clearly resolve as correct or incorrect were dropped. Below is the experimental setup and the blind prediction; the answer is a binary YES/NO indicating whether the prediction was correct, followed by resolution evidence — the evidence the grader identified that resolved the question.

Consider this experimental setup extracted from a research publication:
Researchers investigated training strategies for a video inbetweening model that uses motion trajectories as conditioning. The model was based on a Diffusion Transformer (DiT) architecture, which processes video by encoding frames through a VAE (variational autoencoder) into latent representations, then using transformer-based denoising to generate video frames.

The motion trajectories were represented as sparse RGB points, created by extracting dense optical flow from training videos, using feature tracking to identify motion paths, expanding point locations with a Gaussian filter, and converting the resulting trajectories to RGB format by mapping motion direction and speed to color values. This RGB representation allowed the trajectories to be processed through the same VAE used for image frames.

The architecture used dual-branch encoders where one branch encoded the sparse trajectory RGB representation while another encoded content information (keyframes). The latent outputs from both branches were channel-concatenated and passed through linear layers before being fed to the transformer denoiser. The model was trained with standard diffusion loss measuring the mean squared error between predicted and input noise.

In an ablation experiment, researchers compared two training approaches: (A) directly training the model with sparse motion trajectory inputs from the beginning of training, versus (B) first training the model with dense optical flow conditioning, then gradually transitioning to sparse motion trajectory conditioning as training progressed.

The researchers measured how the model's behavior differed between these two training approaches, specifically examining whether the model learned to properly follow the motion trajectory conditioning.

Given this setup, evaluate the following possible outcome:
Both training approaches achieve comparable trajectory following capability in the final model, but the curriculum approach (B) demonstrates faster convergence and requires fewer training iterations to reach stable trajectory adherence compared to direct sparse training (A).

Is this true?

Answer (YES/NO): NO